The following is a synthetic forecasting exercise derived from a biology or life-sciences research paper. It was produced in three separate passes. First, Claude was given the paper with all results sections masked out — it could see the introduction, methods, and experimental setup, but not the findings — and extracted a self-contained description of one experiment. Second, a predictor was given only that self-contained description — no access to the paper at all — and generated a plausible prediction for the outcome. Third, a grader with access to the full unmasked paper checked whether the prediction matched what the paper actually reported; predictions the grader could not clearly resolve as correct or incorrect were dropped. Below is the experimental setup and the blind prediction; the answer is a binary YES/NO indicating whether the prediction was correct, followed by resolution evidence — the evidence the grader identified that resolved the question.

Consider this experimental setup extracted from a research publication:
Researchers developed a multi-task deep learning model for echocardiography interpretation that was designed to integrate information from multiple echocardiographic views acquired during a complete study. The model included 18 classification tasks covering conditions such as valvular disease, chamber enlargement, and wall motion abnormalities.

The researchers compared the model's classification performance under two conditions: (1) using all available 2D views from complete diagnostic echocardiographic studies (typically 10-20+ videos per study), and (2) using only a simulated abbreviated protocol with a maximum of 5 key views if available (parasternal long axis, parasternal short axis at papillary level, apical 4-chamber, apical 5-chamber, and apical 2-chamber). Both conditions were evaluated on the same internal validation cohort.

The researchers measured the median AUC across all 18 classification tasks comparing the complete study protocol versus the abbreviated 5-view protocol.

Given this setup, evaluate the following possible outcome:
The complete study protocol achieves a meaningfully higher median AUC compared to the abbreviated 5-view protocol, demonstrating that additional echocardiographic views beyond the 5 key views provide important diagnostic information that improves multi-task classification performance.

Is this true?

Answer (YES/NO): NO